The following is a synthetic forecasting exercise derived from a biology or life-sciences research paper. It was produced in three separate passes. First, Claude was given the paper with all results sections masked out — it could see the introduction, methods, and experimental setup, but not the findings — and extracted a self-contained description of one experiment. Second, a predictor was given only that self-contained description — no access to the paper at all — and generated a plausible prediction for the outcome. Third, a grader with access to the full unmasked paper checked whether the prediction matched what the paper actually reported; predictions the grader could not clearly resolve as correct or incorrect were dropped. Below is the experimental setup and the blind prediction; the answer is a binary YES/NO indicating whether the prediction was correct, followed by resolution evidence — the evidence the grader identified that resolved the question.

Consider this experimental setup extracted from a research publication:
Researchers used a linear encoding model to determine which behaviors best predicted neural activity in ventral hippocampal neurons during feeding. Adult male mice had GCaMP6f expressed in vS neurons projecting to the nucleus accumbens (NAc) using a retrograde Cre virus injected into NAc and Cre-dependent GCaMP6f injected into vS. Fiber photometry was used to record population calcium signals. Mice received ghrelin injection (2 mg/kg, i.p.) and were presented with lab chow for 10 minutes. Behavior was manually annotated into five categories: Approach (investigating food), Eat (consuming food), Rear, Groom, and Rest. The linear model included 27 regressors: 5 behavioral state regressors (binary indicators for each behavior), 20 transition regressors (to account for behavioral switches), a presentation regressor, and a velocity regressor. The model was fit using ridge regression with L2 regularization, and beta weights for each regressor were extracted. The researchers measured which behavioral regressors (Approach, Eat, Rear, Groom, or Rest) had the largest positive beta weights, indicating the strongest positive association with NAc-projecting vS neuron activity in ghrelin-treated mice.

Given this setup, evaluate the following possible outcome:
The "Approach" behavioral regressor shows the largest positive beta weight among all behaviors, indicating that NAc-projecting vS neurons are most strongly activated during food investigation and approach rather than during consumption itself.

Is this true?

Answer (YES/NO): NO